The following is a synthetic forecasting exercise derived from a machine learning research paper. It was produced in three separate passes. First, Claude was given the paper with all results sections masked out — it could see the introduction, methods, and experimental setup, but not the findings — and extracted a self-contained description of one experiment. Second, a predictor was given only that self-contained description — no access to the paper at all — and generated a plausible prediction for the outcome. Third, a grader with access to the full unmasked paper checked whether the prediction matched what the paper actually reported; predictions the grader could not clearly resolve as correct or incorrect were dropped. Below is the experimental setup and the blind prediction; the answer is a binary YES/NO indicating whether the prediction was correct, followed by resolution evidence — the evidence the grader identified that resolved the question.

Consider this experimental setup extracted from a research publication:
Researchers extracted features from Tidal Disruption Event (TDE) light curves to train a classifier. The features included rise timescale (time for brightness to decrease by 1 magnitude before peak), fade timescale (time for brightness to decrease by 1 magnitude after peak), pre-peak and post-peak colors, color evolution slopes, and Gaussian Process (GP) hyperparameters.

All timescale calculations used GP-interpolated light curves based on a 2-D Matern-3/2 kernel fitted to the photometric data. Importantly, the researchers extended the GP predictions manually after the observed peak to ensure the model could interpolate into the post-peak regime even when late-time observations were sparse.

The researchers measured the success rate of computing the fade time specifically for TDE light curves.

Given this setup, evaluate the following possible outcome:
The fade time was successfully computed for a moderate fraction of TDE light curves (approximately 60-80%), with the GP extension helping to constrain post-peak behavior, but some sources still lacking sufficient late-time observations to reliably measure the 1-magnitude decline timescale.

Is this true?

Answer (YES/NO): NO